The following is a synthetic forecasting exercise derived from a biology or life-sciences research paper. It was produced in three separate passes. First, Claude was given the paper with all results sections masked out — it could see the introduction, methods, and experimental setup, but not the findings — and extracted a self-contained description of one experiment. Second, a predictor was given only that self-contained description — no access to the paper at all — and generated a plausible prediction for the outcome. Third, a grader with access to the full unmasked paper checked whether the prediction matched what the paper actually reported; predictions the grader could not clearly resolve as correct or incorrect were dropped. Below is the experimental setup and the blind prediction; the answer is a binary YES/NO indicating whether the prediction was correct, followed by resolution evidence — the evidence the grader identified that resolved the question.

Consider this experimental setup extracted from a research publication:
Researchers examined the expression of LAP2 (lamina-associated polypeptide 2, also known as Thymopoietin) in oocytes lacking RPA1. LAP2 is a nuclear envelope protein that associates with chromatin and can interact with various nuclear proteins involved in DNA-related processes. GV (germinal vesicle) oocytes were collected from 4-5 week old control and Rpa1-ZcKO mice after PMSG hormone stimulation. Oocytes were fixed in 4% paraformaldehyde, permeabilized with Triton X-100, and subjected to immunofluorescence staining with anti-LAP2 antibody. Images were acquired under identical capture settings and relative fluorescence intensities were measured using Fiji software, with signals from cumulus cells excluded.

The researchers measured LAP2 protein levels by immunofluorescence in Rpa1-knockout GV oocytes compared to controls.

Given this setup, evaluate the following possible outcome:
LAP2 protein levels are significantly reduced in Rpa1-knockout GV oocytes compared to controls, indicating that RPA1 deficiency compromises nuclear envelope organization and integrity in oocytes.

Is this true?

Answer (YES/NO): NO